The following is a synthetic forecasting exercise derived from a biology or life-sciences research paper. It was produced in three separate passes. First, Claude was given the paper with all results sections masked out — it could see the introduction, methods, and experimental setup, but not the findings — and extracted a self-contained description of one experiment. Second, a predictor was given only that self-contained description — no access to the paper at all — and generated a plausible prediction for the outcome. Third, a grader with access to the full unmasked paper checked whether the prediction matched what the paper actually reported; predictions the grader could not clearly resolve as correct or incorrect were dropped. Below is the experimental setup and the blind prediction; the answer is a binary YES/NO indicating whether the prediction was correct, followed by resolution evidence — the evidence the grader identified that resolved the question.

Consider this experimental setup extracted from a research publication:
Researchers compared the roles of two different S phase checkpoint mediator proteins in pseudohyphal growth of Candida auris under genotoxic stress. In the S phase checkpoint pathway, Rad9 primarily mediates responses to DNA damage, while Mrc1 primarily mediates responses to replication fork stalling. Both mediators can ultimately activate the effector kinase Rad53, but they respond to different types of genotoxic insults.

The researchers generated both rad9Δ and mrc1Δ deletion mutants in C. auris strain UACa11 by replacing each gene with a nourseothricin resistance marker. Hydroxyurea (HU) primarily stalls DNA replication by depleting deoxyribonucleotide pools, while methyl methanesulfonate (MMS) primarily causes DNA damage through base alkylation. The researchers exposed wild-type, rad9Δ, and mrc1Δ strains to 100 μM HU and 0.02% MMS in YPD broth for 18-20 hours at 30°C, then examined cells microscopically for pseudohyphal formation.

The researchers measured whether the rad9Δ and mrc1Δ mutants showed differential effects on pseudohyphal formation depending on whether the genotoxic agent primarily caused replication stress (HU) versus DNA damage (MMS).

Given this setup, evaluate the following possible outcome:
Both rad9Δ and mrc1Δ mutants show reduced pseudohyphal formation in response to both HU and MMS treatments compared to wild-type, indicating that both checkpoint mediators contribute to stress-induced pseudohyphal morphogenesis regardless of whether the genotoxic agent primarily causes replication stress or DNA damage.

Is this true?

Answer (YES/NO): NO